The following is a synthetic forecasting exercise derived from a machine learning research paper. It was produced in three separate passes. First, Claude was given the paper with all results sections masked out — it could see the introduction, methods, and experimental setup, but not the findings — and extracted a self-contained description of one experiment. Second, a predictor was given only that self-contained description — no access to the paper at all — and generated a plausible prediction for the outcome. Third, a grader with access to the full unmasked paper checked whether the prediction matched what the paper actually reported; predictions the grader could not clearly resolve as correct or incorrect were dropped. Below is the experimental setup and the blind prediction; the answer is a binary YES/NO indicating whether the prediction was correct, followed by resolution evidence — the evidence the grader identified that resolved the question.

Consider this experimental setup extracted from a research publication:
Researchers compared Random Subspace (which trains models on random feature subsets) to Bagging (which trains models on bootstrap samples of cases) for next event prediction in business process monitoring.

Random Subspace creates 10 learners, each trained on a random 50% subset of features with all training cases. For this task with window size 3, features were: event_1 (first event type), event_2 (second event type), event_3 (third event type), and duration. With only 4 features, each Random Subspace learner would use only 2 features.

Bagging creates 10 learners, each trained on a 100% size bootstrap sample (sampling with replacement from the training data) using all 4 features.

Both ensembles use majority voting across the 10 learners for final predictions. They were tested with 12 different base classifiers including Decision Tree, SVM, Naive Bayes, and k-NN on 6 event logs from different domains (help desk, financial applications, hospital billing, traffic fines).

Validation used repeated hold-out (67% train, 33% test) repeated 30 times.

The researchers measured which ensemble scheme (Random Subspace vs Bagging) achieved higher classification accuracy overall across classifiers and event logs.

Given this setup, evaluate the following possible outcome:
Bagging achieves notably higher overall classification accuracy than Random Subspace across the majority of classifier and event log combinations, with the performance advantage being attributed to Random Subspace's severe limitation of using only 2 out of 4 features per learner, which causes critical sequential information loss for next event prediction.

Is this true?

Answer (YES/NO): NO